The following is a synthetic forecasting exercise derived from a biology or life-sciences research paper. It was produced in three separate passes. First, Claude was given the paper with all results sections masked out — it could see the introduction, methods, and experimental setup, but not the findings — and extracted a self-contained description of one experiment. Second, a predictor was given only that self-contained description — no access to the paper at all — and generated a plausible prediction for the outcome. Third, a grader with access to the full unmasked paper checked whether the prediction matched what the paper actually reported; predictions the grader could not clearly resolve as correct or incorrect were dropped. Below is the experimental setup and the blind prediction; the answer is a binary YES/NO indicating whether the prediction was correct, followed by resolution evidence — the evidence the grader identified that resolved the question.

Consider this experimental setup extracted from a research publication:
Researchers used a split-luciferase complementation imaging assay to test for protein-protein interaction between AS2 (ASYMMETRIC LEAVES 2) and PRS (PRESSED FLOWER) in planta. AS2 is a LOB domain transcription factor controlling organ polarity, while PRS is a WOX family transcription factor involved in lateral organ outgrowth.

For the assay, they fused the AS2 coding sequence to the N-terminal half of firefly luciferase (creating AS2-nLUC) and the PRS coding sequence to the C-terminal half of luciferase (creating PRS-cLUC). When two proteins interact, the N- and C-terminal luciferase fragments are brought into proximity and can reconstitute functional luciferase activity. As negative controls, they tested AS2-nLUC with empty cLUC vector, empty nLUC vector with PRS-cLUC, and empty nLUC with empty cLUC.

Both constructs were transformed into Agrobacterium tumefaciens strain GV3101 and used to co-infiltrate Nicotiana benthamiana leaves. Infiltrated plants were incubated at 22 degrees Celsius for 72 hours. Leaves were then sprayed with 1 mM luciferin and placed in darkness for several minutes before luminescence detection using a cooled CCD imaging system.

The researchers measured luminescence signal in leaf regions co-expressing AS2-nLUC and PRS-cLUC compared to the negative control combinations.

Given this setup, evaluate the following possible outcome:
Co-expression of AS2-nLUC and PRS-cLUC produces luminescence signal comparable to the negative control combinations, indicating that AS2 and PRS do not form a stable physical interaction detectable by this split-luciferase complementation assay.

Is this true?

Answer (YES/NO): NO